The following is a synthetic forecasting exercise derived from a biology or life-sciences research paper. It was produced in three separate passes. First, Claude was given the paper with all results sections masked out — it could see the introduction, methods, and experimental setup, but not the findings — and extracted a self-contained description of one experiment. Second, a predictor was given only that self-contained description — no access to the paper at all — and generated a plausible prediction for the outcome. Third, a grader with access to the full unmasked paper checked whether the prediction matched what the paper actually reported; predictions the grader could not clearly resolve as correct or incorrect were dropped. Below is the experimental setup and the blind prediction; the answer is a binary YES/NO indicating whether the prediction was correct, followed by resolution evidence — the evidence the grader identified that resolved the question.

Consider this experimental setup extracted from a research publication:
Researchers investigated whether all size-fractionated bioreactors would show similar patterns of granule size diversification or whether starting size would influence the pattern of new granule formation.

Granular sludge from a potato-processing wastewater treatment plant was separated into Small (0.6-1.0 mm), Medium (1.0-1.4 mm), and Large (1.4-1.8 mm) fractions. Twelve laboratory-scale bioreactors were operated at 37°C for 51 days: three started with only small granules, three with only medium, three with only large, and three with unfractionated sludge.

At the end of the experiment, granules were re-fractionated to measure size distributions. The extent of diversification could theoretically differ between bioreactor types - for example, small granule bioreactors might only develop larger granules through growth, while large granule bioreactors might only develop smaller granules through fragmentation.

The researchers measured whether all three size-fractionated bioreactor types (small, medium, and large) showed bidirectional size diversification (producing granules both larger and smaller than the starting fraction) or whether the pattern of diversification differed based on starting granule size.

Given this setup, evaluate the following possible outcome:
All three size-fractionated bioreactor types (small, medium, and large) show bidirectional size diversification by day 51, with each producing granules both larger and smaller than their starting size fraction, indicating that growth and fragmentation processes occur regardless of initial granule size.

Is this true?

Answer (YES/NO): YES